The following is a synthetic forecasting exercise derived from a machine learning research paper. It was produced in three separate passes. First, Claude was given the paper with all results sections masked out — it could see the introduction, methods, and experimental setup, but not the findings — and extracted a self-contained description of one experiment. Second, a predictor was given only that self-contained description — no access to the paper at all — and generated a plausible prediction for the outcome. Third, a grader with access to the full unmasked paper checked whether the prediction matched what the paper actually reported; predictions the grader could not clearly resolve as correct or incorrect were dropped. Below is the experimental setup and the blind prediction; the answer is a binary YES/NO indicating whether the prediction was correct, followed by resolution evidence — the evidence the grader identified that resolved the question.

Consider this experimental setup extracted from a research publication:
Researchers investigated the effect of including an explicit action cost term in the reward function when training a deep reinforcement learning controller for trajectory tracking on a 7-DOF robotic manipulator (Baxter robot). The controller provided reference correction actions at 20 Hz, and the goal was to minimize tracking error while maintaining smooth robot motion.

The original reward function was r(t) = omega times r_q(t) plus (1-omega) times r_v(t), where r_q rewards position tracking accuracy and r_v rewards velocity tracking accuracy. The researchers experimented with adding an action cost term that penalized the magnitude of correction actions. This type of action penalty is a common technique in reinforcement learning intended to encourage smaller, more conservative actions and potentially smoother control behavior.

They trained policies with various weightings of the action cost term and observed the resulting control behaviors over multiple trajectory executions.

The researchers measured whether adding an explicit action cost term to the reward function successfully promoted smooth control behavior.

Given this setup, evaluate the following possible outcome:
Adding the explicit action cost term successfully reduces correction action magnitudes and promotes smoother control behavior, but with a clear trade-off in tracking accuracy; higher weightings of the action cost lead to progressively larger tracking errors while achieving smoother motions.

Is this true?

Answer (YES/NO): NO